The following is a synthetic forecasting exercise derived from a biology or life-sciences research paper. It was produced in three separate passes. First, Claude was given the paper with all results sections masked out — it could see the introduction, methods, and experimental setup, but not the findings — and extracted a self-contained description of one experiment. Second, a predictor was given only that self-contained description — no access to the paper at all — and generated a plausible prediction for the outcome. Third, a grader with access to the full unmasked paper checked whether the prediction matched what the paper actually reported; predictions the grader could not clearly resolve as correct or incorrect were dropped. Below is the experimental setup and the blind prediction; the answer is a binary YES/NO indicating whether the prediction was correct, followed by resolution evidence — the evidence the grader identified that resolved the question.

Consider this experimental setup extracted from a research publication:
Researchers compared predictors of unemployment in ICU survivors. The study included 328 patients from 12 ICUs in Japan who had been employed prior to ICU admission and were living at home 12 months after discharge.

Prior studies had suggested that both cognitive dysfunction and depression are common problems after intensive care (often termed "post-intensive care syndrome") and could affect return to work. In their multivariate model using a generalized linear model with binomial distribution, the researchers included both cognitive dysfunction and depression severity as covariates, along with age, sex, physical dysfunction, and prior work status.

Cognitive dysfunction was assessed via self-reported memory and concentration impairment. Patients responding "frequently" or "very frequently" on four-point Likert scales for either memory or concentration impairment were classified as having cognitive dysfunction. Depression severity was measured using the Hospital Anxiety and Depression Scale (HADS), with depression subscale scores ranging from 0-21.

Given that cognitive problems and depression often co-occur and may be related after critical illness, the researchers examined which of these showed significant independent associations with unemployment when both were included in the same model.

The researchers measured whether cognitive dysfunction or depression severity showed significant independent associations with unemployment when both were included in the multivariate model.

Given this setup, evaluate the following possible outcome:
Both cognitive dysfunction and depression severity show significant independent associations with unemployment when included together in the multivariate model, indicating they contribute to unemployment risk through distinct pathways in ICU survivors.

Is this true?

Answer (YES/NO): NO